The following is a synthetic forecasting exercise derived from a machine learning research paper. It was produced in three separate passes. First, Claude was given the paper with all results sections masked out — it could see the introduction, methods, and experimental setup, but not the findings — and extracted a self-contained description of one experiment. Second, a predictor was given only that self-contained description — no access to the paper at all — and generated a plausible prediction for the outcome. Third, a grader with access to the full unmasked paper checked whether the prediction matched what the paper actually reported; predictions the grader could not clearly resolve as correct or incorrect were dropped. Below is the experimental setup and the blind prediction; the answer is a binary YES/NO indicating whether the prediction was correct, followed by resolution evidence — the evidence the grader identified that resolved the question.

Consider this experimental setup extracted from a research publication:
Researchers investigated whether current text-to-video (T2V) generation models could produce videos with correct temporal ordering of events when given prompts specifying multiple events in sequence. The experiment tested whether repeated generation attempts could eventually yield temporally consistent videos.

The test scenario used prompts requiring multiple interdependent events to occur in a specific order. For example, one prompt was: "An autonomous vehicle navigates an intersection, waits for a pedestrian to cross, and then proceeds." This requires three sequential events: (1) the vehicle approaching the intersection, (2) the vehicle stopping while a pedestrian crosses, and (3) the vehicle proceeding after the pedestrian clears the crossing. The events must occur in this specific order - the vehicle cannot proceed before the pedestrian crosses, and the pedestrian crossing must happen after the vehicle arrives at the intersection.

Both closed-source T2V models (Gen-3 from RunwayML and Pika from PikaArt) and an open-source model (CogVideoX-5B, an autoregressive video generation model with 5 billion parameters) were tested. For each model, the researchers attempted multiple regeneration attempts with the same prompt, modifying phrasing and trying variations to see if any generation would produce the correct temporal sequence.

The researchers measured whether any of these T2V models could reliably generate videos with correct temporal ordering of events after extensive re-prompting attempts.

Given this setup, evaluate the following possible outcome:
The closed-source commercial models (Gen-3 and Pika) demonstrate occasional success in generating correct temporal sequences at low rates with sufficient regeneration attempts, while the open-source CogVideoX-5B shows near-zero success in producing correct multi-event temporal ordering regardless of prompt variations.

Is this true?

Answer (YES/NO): NO